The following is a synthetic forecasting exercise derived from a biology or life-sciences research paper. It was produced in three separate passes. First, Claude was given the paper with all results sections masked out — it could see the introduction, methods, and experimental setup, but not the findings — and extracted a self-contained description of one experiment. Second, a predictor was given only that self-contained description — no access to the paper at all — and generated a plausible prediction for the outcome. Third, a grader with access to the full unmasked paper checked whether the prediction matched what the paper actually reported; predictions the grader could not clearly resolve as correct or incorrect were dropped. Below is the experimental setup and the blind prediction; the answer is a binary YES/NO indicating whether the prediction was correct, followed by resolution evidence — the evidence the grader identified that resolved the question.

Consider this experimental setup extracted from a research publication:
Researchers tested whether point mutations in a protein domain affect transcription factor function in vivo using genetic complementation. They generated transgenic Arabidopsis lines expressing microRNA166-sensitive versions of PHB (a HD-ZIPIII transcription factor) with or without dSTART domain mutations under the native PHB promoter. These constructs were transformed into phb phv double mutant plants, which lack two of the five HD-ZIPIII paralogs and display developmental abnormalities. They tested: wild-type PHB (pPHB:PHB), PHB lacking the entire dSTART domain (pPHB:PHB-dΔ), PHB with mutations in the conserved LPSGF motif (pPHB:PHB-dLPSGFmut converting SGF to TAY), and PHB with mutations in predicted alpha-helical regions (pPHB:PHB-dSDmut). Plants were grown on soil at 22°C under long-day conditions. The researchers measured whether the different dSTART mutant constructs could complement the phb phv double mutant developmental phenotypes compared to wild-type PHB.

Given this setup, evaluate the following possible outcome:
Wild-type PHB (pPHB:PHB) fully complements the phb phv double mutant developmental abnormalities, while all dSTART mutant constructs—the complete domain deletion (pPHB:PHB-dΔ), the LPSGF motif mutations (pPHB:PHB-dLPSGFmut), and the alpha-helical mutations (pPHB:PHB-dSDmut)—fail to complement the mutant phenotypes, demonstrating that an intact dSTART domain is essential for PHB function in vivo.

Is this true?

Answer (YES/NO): NO